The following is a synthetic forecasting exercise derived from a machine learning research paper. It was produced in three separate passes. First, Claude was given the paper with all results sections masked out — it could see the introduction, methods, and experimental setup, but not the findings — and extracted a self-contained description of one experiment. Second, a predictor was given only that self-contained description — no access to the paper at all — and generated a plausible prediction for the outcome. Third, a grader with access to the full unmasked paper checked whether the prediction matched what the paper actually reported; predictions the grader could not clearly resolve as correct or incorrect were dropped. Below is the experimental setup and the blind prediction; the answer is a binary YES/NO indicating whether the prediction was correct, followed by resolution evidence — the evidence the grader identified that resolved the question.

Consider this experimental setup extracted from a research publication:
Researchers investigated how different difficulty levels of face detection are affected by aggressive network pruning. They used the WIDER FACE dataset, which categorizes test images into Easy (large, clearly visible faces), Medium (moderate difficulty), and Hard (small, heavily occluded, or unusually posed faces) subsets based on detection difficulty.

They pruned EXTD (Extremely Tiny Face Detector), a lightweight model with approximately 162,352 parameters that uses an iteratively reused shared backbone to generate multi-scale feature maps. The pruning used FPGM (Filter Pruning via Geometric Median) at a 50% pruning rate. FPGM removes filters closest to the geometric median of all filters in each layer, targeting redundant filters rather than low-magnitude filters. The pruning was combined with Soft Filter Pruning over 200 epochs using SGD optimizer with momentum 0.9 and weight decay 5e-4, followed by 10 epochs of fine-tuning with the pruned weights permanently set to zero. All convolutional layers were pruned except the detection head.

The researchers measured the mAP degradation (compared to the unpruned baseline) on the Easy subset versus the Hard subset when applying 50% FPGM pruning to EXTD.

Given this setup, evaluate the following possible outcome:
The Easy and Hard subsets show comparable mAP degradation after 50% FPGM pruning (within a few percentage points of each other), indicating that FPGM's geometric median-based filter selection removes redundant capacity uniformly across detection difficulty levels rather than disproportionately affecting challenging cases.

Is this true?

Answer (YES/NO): NO